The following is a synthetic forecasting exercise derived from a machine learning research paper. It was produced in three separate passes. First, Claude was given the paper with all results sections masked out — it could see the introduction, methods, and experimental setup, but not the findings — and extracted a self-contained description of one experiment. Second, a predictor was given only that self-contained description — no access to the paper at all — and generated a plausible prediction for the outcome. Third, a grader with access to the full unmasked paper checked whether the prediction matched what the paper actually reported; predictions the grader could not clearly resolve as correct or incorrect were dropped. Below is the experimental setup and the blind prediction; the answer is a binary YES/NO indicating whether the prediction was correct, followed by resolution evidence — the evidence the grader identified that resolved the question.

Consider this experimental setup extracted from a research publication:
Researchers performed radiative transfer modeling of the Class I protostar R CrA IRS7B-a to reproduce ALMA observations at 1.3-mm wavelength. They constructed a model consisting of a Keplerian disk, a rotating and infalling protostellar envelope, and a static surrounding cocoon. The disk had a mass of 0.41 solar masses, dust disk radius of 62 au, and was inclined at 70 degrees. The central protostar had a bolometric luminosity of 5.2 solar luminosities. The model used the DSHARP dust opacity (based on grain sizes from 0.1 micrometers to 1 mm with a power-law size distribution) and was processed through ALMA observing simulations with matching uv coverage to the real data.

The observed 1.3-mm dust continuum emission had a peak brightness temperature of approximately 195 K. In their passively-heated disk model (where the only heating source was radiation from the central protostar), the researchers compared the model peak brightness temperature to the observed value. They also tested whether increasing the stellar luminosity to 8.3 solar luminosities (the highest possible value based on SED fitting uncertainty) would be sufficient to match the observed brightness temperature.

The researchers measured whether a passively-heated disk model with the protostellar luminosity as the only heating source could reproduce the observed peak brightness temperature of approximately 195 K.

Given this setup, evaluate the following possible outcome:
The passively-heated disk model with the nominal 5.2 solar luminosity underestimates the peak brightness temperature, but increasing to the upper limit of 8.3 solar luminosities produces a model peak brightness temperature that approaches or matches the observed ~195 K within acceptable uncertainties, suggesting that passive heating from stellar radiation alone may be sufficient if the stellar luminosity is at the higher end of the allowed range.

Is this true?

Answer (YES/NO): NO